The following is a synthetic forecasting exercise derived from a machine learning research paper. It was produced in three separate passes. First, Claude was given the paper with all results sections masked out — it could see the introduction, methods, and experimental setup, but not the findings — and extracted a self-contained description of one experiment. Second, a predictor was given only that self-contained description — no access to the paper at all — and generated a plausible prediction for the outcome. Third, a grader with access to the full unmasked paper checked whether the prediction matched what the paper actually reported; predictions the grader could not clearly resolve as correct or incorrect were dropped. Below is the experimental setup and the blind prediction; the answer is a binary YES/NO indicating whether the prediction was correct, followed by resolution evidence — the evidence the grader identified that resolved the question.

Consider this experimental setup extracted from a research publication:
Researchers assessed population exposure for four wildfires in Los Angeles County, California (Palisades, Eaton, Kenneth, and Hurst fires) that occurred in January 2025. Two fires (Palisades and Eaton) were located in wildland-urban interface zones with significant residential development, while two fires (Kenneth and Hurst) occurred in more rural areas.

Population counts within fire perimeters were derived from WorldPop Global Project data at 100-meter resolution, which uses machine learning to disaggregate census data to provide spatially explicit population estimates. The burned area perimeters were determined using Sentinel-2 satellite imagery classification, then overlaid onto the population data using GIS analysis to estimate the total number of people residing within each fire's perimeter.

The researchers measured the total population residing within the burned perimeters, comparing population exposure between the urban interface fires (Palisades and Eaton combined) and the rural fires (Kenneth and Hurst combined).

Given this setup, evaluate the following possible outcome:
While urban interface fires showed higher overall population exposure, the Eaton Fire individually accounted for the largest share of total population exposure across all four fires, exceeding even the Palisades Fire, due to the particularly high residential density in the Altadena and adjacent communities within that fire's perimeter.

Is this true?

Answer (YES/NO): NO